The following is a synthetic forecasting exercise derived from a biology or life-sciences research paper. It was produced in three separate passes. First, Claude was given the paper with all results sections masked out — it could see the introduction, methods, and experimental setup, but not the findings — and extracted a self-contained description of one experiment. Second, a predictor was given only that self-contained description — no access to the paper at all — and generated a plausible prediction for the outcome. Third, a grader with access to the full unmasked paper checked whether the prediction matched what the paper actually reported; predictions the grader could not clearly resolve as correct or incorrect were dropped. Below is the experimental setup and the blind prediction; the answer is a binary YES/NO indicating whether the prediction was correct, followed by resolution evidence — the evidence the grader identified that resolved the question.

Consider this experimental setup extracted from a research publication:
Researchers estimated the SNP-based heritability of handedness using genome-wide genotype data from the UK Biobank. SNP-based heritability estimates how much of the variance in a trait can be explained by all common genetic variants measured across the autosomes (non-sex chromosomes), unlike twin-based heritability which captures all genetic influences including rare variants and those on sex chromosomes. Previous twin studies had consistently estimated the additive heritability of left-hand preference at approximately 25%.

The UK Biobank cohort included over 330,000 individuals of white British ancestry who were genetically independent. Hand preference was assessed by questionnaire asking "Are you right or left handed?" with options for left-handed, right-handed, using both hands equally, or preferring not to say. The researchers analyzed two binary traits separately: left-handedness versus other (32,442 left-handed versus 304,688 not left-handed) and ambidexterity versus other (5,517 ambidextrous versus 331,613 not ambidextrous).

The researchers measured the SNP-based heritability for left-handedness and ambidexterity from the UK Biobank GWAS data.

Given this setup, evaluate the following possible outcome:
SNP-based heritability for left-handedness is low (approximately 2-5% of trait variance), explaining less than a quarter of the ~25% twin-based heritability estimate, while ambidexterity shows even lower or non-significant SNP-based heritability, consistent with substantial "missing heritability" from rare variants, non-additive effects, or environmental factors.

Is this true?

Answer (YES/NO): NO